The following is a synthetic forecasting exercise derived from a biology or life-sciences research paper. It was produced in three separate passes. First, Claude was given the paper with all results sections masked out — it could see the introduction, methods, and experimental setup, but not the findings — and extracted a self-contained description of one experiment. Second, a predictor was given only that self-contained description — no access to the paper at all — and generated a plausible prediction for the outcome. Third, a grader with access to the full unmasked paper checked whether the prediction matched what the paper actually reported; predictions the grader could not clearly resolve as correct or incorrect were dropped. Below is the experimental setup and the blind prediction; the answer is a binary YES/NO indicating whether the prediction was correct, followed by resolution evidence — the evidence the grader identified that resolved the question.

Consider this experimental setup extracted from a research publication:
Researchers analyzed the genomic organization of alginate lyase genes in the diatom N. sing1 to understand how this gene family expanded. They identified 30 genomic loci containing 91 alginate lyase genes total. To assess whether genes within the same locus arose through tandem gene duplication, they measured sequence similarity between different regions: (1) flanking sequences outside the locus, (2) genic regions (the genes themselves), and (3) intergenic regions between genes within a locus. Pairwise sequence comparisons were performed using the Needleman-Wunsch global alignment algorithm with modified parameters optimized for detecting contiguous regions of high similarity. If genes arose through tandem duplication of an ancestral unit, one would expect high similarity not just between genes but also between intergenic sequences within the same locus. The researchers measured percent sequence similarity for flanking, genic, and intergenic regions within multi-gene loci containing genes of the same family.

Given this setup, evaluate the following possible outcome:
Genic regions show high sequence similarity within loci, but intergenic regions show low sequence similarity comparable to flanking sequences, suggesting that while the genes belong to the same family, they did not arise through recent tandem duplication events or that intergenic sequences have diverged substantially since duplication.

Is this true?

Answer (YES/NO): NO